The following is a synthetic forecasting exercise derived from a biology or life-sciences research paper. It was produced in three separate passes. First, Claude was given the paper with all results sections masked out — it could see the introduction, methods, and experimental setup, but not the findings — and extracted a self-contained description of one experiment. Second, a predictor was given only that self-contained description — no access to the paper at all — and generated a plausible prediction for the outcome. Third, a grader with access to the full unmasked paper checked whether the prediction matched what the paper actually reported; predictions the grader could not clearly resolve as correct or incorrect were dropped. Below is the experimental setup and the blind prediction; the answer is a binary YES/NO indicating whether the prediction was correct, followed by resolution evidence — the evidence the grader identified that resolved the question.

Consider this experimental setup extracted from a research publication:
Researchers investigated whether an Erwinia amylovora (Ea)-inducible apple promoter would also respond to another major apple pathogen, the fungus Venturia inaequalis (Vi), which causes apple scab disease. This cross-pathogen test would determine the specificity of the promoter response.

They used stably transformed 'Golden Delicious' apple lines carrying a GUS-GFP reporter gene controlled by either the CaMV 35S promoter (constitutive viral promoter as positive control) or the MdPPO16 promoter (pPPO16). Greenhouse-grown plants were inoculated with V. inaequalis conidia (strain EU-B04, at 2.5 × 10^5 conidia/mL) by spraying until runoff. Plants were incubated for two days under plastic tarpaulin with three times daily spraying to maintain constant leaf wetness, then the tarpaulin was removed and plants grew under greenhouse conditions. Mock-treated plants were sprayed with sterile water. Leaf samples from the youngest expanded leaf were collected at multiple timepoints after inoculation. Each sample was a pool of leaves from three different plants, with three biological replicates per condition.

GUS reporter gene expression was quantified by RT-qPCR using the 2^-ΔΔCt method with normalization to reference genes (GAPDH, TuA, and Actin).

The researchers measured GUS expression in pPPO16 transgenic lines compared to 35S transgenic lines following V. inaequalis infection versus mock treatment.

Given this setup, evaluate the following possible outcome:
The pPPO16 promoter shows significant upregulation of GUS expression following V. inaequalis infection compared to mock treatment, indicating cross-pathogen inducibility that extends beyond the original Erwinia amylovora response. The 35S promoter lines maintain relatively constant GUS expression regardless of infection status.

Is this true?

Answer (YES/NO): YES